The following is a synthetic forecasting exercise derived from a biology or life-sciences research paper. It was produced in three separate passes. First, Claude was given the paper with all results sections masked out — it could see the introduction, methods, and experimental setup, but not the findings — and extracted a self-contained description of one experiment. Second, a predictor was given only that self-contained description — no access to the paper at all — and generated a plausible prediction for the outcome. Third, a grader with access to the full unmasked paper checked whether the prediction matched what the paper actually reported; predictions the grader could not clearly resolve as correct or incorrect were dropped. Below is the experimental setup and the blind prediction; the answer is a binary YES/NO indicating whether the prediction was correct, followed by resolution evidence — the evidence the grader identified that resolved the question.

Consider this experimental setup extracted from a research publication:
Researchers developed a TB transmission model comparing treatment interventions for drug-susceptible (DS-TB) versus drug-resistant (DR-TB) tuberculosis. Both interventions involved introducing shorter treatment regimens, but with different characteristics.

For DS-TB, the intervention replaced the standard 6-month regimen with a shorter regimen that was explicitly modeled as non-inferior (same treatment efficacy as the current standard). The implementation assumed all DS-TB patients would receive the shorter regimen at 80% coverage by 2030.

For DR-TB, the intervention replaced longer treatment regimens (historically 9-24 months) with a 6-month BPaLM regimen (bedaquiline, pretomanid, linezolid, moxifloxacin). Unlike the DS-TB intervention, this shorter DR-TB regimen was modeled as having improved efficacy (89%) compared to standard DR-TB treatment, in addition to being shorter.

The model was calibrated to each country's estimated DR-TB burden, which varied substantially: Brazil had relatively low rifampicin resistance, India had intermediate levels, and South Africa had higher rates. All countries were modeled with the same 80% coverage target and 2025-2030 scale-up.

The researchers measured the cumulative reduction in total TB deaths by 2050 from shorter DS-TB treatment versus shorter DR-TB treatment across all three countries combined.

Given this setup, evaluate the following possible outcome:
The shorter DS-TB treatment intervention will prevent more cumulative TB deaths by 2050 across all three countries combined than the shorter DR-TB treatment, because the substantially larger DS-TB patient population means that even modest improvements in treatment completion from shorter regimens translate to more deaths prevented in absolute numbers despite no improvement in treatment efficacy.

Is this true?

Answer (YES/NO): NO